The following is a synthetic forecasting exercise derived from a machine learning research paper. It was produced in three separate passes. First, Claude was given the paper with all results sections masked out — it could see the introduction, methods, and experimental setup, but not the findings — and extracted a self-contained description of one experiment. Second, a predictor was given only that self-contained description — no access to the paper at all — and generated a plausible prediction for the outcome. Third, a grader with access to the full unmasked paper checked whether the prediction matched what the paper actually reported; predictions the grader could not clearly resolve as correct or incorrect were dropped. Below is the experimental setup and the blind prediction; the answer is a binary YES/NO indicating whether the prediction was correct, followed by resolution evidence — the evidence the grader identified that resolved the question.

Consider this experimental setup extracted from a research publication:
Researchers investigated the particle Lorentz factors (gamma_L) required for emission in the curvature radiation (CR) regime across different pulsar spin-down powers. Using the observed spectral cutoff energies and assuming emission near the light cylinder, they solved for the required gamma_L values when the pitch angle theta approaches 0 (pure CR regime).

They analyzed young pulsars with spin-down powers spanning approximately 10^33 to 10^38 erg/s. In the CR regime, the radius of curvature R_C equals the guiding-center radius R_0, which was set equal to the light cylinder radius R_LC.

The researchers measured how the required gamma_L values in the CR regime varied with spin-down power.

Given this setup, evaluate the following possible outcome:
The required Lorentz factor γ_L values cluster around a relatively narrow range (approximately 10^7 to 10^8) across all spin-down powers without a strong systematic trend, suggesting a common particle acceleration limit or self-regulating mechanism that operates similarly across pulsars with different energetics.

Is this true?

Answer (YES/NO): YES